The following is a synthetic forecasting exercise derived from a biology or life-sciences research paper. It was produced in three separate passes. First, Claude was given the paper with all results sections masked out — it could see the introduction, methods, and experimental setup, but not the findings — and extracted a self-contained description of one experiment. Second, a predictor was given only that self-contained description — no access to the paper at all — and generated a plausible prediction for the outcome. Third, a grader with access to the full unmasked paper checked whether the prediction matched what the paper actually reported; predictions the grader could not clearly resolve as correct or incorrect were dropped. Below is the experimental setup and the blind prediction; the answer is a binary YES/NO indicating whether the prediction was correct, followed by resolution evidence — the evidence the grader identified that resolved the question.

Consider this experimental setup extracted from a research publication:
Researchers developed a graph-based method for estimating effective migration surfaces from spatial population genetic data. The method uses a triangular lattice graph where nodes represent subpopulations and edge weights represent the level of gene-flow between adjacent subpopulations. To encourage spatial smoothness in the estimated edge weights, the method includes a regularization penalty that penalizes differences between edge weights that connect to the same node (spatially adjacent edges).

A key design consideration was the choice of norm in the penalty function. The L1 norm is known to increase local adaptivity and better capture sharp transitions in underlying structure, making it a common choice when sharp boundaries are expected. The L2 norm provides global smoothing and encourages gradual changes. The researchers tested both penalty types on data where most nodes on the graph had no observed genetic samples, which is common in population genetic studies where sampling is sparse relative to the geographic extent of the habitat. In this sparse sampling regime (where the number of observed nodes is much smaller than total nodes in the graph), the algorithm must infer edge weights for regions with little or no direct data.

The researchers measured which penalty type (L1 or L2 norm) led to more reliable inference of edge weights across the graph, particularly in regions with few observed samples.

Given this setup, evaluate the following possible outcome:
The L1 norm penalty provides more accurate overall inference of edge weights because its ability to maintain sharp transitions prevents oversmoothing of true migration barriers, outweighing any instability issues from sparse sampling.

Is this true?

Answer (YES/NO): NO